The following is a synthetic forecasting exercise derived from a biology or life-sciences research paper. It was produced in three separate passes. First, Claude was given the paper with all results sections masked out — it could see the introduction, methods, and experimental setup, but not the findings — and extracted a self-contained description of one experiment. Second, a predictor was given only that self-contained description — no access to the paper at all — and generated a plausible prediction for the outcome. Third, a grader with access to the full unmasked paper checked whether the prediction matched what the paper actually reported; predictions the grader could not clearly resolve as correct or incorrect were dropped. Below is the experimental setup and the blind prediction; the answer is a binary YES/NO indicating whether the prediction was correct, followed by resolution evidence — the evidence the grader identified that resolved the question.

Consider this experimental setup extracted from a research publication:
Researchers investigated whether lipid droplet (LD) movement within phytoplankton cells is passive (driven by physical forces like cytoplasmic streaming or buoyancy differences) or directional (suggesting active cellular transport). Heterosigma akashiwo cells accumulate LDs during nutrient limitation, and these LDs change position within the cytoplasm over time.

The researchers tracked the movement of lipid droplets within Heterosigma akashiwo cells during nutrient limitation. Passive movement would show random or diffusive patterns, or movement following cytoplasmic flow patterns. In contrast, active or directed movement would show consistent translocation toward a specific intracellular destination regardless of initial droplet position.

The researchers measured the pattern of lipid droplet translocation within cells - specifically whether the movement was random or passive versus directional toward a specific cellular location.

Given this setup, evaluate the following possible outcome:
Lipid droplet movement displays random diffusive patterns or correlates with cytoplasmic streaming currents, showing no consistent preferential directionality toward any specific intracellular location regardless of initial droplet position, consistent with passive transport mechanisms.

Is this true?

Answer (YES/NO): NO